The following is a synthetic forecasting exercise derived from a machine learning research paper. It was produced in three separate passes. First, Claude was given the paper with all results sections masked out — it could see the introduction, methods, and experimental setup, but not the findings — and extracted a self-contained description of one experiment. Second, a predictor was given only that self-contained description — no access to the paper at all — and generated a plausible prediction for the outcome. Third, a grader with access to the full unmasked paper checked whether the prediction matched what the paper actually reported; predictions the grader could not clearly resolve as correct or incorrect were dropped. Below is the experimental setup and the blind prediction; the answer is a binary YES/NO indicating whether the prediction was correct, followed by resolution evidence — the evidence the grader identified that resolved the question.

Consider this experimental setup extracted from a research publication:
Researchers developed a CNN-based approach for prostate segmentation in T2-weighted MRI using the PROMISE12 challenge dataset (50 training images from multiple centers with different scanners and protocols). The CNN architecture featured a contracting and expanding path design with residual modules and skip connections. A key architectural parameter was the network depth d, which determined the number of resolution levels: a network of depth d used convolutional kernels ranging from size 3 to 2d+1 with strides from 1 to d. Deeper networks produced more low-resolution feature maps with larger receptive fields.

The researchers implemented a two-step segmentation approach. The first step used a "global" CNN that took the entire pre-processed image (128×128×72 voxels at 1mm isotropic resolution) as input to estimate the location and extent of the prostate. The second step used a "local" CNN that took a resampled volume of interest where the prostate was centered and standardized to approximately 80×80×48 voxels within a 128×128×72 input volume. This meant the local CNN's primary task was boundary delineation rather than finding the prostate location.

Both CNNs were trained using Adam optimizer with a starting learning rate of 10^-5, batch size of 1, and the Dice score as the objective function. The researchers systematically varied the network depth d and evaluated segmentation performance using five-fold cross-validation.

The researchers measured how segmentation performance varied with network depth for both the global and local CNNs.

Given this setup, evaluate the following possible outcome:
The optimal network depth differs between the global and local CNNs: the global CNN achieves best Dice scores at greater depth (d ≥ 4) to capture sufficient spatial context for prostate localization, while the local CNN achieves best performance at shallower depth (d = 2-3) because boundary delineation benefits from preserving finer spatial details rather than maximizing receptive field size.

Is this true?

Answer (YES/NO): YES